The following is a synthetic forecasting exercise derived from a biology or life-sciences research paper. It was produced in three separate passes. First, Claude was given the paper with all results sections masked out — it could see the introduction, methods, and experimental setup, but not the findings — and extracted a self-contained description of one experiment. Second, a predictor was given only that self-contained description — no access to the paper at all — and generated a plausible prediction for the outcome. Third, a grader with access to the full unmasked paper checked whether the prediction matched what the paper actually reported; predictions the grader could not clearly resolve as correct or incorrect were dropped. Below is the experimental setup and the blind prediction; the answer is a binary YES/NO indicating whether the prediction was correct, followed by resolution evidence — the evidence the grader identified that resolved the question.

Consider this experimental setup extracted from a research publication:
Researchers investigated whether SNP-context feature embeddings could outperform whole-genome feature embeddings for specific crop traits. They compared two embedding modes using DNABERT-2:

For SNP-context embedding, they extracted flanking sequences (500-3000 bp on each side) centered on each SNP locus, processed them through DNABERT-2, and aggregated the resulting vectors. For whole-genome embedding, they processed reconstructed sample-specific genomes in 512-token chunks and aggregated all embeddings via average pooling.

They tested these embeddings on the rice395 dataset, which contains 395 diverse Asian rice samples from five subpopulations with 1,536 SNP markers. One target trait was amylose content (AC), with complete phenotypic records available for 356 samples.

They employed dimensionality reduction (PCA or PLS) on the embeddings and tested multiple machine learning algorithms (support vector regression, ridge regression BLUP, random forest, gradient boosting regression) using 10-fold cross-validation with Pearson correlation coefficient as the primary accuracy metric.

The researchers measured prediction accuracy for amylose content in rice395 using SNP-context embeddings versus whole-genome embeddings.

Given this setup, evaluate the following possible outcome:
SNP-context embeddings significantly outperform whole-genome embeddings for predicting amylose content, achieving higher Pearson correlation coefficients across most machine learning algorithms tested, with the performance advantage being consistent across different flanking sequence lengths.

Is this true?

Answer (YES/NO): NO